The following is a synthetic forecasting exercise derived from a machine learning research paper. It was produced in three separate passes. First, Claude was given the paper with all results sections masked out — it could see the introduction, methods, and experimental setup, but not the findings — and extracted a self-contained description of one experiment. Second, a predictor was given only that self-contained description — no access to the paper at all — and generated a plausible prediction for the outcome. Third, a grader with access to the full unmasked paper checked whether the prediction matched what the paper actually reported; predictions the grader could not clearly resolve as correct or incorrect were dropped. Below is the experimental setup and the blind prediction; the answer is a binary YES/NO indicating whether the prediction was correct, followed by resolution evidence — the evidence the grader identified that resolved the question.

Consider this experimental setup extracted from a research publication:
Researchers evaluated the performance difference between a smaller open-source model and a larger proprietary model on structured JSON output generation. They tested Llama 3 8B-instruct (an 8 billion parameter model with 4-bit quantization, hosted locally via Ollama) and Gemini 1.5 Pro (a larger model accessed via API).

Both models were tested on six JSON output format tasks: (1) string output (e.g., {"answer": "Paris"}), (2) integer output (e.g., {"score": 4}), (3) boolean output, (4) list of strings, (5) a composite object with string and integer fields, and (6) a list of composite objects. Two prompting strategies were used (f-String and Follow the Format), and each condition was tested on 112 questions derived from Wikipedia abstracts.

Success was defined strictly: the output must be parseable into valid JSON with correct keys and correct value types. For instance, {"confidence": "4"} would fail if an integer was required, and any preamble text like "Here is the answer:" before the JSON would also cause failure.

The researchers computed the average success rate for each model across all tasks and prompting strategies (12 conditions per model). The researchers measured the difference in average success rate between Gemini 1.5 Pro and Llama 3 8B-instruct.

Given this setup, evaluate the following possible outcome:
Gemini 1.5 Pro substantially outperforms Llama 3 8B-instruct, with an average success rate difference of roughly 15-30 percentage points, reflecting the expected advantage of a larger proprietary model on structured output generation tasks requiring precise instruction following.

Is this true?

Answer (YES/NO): YES